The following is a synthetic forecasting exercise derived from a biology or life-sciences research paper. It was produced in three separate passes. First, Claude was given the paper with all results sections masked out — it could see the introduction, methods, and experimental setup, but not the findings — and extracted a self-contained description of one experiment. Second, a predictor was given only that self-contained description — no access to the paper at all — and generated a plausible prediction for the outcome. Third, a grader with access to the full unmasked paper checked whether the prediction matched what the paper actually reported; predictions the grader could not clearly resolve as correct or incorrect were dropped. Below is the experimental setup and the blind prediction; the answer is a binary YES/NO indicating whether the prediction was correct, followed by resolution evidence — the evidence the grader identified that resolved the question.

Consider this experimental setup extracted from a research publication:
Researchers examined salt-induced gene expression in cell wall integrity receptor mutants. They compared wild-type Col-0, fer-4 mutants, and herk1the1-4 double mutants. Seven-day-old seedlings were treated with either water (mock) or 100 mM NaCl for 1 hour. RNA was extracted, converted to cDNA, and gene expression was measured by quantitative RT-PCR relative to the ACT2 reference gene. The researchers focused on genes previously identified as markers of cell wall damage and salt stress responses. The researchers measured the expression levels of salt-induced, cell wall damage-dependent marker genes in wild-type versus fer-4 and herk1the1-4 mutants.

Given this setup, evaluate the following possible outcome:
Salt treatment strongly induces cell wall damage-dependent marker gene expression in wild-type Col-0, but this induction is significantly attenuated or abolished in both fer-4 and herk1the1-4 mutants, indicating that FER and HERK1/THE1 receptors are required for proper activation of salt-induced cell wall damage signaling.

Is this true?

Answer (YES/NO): NO